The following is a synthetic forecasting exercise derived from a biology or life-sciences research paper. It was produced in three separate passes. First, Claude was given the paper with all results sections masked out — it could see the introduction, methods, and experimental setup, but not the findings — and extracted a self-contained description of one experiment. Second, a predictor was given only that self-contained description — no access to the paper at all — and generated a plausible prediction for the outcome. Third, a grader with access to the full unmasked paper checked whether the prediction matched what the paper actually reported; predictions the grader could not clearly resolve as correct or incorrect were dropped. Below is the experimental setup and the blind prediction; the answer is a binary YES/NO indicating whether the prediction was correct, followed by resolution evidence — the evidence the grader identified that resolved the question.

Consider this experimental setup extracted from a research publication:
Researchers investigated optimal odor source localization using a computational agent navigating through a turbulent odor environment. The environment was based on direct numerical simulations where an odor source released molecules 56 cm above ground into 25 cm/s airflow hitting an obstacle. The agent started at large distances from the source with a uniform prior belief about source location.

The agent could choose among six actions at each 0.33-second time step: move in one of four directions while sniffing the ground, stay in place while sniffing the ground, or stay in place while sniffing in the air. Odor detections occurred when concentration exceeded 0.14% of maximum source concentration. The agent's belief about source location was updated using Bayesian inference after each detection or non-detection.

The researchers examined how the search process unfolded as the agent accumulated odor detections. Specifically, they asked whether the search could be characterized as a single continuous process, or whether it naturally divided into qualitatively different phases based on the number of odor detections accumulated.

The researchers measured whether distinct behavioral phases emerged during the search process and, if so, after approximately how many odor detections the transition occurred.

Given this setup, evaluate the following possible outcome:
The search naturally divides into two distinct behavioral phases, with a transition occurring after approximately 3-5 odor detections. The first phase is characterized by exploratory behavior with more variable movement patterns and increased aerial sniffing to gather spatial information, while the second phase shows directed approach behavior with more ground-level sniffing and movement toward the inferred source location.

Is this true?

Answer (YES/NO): NO